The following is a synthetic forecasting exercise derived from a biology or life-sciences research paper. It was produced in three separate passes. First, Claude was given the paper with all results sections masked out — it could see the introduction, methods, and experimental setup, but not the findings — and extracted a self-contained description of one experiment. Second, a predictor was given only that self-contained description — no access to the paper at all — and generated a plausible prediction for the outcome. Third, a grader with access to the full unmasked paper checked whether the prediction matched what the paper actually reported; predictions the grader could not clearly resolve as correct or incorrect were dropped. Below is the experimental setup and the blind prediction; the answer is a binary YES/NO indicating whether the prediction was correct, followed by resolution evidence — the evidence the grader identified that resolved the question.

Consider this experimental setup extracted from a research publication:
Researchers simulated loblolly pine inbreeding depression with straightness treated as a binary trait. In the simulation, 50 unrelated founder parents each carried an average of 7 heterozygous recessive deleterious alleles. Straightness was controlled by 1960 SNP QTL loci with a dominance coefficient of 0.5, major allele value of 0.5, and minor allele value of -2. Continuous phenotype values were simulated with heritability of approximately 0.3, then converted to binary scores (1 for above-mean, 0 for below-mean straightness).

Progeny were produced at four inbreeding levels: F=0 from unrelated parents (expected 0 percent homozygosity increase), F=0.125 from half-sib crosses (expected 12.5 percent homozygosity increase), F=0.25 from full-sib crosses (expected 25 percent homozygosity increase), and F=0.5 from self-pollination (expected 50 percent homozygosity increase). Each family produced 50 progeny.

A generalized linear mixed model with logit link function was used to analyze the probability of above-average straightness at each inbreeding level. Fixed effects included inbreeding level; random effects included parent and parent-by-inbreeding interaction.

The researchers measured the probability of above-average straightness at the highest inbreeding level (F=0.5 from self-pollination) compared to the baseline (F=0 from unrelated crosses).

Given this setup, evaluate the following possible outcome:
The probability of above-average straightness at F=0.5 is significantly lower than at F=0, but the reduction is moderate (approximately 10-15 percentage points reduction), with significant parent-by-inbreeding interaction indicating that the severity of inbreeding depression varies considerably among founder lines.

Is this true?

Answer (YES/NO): NO